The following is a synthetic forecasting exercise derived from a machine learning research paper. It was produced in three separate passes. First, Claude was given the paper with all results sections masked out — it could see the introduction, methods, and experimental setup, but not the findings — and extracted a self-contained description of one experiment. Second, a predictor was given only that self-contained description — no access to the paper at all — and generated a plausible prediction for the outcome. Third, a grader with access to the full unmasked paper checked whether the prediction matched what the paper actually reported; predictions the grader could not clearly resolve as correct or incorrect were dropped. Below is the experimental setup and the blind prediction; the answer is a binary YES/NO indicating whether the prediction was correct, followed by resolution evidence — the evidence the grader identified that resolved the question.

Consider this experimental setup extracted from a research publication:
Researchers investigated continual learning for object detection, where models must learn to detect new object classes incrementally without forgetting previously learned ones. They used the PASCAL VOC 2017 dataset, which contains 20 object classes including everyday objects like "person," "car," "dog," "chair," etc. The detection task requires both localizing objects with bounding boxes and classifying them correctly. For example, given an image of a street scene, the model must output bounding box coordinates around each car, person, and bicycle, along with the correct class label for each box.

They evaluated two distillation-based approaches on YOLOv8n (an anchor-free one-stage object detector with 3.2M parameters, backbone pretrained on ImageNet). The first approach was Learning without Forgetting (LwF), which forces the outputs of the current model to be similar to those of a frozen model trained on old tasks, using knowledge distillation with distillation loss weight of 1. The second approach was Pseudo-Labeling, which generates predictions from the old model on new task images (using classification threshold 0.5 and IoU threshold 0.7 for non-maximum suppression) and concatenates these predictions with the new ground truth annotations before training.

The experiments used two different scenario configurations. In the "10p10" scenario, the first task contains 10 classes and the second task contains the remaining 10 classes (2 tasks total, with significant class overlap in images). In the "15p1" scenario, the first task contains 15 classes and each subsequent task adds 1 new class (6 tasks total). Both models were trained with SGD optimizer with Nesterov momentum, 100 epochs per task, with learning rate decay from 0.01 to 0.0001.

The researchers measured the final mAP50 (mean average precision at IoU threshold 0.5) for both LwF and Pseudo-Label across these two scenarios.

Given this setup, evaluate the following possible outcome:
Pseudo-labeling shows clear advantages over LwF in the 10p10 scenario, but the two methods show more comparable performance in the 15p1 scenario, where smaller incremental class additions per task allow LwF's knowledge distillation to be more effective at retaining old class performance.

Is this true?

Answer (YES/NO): NO